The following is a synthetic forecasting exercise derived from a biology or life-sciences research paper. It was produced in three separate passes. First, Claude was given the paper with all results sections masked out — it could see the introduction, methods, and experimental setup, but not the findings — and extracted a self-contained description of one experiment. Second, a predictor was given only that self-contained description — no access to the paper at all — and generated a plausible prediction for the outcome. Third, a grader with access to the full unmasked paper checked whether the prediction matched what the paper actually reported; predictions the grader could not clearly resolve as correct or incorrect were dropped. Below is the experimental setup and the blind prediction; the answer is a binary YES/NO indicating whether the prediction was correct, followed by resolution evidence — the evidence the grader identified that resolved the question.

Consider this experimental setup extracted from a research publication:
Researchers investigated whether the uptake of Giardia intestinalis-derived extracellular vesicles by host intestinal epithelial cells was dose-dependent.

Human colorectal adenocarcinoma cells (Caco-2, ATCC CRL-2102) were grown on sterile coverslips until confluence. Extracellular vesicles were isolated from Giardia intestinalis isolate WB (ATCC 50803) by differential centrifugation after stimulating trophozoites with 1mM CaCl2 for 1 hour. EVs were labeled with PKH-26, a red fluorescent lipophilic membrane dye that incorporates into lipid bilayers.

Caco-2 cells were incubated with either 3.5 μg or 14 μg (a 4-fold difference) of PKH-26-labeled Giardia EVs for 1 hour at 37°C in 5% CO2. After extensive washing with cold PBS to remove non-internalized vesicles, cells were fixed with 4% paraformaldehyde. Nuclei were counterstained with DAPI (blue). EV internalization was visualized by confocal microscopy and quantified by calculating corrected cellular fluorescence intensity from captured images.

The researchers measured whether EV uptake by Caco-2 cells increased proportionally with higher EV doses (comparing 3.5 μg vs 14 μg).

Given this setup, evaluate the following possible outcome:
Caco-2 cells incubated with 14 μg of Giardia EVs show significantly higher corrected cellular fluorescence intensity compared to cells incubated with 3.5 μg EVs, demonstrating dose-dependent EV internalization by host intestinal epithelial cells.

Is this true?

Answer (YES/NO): YES